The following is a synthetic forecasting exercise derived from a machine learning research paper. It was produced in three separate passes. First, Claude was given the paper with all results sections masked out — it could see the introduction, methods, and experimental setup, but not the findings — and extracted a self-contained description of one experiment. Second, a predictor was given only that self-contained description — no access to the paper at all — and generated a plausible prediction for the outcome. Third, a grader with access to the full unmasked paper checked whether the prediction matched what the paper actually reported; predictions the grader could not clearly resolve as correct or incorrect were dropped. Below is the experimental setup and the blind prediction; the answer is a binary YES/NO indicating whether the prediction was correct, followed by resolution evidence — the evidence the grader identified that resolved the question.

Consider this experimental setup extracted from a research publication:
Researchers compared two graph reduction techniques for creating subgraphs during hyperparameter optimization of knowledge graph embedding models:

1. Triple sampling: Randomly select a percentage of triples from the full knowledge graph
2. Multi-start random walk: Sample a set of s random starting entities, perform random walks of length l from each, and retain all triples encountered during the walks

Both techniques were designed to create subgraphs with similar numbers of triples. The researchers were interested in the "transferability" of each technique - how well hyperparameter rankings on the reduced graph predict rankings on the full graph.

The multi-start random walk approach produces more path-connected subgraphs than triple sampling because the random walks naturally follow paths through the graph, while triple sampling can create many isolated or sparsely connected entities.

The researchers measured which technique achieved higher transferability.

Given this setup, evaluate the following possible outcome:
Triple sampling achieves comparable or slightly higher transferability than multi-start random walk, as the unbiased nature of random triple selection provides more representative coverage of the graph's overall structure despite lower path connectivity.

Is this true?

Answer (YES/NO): NO